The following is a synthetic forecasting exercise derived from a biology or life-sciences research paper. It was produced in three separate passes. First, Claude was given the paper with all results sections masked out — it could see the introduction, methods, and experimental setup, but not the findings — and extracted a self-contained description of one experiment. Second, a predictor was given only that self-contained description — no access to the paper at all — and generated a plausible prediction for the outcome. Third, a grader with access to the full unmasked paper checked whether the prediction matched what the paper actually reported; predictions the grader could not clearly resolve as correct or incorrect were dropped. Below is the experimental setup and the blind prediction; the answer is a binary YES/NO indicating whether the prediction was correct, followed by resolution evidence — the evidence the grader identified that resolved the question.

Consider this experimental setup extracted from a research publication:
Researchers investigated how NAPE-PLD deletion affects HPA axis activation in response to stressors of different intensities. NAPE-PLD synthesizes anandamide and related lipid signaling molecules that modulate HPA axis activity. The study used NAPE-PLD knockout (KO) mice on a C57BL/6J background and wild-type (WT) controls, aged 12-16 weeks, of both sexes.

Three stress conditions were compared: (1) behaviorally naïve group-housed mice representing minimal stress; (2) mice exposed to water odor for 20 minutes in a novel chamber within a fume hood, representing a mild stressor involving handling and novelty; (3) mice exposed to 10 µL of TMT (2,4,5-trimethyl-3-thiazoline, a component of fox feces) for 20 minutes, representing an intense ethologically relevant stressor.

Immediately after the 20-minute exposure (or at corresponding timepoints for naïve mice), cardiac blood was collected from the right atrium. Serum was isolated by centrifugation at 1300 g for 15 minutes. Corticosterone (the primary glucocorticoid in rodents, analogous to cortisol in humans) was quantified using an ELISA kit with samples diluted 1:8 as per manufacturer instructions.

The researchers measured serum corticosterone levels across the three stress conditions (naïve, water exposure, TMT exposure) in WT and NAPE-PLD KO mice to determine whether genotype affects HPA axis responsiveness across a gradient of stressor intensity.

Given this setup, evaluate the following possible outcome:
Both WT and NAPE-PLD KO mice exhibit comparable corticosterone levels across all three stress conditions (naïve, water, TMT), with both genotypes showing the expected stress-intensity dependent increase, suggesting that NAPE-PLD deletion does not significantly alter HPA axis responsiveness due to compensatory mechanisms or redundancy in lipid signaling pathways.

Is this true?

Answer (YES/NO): NO